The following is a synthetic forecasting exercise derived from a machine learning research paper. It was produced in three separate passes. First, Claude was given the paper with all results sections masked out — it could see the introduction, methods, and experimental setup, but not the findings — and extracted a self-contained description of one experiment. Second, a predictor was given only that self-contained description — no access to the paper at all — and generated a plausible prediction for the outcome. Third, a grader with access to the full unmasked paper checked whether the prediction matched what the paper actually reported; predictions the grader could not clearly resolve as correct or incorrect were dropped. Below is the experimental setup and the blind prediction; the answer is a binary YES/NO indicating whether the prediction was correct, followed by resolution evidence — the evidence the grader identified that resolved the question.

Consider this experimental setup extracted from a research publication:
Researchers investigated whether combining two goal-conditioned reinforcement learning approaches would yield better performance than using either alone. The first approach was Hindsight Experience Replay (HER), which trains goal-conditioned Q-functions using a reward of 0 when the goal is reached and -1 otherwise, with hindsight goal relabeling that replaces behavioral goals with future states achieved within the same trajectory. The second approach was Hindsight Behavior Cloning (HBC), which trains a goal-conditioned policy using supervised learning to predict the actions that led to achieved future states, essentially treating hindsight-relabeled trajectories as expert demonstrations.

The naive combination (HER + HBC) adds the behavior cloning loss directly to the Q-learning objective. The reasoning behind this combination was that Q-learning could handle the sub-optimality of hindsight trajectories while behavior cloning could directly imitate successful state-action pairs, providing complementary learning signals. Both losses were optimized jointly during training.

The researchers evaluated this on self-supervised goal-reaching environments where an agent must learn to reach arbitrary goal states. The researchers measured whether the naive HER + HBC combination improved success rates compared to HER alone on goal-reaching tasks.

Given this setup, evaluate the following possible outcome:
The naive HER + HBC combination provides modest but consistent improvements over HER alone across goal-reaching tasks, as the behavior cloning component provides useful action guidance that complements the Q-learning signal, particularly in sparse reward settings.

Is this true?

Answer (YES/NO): NO